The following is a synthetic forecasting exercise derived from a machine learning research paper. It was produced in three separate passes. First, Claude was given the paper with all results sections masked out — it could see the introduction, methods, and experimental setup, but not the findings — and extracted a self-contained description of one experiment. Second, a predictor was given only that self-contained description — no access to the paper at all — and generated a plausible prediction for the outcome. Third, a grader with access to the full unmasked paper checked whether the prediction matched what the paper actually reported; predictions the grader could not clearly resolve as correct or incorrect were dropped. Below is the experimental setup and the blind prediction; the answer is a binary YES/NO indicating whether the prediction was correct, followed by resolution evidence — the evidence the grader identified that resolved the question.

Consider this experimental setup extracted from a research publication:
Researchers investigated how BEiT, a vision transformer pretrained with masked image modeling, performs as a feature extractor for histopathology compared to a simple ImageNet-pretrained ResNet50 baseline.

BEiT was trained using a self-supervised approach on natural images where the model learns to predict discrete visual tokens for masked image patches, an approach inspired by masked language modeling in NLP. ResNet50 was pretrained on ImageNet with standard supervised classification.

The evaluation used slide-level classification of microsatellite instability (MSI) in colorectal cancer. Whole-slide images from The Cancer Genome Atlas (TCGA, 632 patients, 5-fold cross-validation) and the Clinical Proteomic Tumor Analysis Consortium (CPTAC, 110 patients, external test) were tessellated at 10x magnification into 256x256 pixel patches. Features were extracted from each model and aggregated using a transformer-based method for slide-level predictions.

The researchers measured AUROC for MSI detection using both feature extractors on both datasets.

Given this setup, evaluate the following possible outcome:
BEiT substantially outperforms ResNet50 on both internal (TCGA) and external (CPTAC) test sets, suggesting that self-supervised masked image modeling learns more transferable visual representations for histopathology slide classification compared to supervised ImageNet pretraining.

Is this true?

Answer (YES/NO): NO